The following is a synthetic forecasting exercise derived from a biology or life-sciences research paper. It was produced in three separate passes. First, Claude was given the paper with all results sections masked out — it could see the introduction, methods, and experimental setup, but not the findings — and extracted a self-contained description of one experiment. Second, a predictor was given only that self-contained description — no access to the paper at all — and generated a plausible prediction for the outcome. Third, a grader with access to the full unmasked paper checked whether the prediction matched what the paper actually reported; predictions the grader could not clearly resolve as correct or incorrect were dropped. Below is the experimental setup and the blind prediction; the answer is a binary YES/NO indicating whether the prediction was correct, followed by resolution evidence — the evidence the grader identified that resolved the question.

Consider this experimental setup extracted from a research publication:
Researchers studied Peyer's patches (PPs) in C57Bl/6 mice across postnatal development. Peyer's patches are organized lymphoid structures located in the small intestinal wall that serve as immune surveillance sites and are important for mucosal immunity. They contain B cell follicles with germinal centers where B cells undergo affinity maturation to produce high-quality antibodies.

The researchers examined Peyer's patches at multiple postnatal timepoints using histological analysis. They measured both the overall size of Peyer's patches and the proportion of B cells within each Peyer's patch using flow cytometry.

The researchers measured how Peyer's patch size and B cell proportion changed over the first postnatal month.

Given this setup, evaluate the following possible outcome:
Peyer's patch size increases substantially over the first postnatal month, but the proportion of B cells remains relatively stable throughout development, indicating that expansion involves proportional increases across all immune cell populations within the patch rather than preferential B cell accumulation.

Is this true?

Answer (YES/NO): NO